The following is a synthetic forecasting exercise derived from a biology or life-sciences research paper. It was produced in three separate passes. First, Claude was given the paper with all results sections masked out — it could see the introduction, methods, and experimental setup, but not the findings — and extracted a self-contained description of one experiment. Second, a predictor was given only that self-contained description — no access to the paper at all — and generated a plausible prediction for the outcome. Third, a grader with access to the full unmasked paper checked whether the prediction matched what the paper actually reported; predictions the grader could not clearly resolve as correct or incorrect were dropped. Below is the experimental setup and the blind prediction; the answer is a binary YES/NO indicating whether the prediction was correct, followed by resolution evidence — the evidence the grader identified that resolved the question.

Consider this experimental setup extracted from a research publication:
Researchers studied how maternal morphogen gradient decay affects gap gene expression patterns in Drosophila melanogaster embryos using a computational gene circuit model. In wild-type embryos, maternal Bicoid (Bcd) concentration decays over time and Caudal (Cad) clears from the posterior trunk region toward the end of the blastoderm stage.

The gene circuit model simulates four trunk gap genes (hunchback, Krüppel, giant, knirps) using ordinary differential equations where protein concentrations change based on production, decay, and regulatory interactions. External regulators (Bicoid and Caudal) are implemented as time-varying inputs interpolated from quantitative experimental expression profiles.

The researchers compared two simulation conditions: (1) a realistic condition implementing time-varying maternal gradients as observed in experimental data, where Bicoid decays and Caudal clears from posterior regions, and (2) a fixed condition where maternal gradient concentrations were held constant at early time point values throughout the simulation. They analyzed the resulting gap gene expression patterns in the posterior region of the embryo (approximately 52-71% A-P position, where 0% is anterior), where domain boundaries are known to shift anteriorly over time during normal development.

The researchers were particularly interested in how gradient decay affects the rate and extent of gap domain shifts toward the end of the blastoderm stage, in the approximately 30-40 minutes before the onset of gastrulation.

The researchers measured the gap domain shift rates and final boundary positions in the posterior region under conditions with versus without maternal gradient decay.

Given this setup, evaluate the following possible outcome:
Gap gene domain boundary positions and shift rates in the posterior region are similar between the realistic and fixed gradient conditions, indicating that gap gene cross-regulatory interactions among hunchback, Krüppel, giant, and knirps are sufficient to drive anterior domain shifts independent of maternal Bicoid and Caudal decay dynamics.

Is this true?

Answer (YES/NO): NO